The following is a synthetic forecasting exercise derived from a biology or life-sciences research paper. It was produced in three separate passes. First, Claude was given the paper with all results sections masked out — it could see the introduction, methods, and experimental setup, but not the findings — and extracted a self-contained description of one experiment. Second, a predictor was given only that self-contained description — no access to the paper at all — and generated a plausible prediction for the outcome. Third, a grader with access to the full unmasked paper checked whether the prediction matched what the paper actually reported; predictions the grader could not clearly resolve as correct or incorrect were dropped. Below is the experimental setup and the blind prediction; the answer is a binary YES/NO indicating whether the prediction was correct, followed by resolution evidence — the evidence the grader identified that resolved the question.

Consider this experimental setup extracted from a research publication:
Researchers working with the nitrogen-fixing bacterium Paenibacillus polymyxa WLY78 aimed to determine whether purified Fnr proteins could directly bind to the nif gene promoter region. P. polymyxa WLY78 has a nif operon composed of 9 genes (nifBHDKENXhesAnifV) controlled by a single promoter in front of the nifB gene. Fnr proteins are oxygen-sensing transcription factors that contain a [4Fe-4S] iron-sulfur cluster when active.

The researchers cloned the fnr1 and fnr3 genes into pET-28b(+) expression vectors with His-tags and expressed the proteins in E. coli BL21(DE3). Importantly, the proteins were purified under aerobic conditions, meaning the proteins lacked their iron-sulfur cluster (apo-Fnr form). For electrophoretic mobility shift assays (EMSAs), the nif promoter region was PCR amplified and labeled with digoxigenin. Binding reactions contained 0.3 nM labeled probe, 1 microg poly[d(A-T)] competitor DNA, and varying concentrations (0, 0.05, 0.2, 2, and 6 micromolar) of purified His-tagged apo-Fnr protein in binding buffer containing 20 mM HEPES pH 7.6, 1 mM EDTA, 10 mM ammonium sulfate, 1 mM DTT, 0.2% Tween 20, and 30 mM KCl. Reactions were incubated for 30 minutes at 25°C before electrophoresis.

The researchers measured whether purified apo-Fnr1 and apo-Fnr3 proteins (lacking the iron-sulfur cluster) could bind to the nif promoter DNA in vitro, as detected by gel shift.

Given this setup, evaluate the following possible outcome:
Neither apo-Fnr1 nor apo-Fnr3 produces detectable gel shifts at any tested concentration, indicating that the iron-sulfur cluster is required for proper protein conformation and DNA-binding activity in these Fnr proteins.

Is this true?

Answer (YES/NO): NO